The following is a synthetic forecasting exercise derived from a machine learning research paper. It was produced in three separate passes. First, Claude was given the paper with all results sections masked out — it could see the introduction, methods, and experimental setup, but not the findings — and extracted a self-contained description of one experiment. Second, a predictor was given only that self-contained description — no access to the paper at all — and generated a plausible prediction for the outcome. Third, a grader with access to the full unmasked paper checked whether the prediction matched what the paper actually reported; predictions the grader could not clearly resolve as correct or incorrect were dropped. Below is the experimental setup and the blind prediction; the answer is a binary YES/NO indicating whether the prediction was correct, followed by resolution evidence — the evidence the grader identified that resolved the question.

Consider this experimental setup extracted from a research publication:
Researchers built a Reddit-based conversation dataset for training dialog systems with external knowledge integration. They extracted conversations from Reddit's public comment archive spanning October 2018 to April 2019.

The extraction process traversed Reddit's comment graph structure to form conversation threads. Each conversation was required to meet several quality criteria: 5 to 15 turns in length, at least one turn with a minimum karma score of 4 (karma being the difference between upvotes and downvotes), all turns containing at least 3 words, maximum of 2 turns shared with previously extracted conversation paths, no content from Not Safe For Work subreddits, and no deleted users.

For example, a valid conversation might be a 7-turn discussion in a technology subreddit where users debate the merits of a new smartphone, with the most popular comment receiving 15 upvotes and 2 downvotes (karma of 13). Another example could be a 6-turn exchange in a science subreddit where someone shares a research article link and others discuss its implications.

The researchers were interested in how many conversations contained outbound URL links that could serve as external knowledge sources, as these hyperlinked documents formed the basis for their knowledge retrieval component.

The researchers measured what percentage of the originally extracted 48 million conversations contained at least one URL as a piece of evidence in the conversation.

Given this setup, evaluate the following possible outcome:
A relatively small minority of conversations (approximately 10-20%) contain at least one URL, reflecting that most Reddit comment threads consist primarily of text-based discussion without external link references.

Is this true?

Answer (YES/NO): YES